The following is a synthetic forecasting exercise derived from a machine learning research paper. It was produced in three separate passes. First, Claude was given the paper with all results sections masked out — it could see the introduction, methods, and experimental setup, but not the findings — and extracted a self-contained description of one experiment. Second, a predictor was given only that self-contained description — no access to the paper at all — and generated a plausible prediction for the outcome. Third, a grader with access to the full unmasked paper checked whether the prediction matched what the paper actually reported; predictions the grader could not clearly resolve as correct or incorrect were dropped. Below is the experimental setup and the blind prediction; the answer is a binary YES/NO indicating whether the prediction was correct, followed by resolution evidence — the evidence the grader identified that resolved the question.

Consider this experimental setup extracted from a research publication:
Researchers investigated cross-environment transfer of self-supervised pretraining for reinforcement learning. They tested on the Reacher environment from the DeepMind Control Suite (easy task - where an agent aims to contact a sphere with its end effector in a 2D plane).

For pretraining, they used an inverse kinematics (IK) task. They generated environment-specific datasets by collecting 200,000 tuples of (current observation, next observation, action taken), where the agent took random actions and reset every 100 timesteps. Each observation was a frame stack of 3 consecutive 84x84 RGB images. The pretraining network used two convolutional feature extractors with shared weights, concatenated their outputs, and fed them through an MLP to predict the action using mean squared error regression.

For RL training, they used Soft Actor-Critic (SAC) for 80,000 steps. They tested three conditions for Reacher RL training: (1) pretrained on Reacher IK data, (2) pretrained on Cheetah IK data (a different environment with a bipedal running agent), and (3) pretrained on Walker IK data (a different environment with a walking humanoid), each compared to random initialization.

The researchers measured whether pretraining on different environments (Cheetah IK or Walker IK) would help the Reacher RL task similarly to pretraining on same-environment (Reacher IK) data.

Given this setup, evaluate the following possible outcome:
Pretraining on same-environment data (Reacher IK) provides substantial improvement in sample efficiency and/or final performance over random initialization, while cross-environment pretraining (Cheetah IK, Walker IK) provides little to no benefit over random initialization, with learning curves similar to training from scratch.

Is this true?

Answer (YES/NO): NO